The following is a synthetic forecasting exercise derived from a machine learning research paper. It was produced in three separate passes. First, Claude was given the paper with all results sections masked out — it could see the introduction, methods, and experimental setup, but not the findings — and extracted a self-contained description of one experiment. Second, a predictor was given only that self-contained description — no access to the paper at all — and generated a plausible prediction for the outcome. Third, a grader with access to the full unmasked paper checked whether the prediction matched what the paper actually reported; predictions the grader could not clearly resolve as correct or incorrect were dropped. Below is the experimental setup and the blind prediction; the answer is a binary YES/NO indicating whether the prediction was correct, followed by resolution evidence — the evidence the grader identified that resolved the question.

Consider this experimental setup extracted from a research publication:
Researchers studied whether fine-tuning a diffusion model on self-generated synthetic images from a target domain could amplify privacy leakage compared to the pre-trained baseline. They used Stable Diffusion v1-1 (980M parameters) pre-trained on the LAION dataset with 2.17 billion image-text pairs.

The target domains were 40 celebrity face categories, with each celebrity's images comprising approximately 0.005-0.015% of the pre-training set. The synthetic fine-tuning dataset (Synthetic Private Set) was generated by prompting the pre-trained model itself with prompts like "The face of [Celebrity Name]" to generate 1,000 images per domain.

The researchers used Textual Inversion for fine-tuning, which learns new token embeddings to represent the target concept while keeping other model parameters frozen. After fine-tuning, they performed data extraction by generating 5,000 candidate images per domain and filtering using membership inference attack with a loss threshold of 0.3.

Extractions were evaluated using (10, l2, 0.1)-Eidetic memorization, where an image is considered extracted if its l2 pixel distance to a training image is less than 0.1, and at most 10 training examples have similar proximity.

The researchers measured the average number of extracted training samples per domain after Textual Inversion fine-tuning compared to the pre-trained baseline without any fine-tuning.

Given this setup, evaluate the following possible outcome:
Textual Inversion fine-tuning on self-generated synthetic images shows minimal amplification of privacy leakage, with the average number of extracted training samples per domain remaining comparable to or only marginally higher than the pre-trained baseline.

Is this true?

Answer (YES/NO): NO